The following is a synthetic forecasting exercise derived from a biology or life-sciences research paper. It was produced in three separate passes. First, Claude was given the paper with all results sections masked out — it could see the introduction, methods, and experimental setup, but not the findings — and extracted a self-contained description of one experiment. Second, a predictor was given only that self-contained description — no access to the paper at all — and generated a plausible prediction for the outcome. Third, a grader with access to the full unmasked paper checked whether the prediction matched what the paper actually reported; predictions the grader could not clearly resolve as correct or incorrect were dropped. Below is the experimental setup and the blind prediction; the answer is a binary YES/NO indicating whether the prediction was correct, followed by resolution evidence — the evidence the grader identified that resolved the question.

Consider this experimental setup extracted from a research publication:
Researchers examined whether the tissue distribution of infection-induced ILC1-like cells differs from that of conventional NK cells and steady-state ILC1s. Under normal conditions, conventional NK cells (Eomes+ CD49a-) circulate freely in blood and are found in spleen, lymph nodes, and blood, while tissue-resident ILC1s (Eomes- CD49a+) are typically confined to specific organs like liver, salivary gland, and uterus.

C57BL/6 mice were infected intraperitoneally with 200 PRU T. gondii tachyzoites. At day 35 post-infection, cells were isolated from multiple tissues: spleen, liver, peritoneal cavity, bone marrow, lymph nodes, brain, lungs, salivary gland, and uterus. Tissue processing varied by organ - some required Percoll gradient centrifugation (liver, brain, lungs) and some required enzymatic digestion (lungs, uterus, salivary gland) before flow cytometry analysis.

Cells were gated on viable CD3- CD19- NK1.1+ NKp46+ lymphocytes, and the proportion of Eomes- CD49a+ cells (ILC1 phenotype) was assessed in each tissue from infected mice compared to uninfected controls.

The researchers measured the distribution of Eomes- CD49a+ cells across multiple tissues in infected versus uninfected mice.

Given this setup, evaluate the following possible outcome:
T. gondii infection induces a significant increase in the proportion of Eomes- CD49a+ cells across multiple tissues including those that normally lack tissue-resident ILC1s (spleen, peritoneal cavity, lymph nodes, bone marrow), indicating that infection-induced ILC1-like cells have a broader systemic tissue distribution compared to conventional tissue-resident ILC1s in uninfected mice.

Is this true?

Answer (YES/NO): NO